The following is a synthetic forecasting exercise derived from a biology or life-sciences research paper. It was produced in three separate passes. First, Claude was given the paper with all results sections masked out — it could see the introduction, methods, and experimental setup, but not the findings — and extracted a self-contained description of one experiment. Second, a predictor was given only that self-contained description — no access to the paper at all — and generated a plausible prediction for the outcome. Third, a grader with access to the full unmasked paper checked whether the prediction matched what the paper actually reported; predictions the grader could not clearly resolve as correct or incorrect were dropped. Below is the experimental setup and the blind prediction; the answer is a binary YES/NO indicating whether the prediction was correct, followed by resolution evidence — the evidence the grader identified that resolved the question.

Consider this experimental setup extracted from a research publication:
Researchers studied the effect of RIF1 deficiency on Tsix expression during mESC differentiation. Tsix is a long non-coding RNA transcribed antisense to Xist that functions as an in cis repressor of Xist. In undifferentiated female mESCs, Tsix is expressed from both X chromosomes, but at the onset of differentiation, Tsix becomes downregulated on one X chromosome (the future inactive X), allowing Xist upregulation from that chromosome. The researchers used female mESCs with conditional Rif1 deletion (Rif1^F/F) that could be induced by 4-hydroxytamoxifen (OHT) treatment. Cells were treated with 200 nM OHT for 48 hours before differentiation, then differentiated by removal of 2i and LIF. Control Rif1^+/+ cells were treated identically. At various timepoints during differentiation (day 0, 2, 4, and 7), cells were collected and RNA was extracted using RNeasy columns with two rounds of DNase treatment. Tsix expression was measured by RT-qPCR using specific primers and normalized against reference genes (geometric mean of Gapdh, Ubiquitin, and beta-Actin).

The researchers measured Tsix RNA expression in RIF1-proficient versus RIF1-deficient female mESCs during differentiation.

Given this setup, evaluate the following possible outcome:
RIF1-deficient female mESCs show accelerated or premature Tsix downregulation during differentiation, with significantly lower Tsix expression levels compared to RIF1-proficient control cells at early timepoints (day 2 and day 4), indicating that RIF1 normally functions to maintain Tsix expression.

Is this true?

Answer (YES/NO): YES